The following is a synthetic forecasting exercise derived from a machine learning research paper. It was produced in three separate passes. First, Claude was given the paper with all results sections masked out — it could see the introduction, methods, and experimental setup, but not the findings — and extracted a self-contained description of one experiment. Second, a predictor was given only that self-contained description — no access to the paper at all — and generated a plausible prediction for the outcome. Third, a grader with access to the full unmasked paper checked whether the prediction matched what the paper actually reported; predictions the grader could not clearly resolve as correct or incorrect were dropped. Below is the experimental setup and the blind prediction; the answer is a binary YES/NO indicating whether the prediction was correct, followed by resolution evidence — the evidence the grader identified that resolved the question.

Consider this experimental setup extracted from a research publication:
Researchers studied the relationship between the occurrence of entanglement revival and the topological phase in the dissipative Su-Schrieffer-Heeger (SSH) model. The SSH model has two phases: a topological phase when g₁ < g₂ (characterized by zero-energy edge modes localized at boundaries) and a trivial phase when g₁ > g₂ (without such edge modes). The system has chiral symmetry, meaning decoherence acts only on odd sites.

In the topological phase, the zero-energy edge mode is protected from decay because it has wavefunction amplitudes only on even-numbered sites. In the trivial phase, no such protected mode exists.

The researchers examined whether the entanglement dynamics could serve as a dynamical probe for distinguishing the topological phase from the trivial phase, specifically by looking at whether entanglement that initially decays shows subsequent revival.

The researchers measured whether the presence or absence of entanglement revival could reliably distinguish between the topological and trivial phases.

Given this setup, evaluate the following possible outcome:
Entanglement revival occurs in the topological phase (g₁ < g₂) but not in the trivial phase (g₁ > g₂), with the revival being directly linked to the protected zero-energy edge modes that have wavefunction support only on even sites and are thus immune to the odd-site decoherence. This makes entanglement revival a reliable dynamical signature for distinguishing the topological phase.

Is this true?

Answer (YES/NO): YES